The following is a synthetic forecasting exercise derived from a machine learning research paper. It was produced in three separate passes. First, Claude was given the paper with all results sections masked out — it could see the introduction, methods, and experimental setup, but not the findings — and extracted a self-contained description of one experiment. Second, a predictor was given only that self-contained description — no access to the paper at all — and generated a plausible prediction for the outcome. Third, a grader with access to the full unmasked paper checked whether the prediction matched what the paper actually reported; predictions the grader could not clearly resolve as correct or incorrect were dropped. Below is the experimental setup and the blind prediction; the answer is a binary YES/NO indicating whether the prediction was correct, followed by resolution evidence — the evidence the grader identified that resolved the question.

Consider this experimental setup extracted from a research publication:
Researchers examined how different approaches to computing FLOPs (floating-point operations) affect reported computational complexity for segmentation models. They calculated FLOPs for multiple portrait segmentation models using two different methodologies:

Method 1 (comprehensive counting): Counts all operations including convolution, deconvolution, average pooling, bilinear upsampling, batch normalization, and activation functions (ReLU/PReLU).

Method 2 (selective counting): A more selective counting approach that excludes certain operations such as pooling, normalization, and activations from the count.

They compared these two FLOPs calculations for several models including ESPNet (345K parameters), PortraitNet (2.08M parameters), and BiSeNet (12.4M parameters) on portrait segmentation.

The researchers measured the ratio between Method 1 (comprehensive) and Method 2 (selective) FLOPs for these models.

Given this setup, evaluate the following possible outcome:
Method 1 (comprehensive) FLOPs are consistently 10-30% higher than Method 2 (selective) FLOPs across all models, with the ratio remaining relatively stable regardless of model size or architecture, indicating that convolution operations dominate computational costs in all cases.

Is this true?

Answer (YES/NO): NO